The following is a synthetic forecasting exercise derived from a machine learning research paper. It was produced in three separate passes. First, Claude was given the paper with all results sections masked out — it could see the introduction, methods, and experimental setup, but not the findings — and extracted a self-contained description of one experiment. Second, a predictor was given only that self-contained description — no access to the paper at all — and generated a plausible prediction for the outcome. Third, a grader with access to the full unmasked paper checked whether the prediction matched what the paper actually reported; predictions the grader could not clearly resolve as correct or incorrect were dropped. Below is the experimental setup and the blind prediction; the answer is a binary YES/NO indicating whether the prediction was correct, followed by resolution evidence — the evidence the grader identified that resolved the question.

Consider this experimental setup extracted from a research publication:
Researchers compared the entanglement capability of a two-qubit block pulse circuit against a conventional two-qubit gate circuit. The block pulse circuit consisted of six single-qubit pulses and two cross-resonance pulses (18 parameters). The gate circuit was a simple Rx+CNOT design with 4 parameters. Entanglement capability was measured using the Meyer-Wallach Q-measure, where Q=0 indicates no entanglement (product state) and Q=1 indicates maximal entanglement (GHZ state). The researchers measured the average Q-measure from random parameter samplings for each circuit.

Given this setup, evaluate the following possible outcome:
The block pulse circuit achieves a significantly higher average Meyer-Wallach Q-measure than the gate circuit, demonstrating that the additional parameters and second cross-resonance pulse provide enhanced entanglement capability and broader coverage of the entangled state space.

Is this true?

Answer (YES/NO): NO